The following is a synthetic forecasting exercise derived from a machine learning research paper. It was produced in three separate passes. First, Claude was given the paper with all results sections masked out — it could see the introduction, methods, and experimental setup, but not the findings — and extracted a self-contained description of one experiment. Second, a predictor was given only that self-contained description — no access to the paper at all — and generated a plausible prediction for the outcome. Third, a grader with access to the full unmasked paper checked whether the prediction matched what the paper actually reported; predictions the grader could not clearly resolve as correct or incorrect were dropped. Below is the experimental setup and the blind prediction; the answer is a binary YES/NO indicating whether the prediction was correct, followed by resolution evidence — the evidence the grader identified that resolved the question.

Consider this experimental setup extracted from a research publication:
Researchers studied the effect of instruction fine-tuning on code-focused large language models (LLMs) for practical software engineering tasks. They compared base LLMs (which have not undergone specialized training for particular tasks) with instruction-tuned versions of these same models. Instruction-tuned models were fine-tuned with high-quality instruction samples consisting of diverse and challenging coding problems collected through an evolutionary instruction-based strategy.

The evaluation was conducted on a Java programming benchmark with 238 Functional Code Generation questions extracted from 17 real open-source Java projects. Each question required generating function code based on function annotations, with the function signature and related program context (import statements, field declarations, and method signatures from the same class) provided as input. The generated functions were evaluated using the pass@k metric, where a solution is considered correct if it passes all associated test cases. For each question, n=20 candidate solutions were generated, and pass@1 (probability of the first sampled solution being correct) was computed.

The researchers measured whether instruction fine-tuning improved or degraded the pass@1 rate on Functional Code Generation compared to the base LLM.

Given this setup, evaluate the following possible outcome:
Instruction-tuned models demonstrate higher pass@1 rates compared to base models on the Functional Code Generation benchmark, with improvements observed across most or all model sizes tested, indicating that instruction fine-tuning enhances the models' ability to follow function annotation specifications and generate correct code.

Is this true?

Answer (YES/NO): NO